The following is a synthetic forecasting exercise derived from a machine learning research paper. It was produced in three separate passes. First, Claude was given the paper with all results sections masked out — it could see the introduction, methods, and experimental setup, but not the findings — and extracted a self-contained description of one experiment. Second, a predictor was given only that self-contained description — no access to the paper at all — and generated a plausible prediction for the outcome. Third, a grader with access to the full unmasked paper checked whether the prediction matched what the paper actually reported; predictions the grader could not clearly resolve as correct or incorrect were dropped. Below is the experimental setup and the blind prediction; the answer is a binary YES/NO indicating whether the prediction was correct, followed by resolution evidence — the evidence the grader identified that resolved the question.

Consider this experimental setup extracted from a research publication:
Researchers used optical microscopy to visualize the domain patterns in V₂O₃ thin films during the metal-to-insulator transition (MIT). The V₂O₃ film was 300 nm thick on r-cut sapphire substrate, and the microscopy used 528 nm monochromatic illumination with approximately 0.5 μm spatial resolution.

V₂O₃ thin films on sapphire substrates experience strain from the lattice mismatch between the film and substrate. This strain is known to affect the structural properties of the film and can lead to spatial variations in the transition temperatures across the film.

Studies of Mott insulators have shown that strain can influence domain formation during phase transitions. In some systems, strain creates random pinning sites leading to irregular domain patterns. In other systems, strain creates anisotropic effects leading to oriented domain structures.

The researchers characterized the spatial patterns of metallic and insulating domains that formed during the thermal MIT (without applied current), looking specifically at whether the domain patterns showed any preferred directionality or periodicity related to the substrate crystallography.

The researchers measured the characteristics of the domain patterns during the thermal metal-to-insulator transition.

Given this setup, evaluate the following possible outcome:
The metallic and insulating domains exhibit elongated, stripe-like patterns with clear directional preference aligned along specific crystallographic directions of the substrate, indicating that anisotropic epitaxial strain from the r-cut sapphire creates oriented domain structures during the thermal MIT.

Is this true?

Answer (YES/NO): YES